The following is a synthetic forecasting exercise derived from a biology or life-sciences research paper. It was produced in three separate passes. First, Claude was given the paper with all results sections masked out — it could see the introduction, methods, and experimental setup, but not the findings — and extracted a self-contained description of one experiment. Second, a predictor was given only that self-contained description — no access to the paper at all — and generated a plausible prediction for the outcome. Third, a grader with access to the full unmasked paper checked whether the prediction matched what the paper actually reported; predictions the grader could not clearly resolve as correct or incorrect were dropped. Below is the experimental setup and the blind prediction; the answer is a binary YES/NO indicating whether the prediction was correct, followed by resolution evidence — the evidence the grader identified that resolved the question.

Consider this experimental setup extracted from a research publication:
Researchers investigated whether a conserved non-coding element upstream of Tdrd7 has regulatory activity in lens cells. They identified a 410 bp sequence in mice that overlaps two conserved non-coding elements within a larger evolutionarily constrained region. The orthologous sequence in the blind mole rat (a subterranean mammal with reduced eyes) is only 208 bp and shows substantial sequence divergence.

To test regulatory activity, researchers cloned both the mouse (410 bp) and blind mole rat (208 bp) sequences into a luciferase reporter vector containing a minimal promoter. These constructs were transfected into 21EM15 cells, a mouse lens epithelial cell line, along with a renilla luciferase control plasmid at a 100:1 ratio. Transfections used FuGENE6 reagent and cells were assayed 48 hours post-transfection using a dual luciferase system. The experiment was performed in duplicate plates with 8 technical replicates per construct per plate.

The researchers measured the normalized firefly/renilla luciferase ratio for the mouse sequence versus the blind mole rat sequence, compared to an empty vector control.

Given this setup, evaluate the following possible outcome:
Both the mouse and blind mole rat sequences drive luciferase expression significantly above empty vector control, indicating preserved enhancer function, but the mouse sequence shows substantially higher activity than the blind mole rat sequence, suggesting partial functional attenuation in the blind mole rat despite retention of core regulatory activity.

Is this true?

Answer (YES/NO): NO